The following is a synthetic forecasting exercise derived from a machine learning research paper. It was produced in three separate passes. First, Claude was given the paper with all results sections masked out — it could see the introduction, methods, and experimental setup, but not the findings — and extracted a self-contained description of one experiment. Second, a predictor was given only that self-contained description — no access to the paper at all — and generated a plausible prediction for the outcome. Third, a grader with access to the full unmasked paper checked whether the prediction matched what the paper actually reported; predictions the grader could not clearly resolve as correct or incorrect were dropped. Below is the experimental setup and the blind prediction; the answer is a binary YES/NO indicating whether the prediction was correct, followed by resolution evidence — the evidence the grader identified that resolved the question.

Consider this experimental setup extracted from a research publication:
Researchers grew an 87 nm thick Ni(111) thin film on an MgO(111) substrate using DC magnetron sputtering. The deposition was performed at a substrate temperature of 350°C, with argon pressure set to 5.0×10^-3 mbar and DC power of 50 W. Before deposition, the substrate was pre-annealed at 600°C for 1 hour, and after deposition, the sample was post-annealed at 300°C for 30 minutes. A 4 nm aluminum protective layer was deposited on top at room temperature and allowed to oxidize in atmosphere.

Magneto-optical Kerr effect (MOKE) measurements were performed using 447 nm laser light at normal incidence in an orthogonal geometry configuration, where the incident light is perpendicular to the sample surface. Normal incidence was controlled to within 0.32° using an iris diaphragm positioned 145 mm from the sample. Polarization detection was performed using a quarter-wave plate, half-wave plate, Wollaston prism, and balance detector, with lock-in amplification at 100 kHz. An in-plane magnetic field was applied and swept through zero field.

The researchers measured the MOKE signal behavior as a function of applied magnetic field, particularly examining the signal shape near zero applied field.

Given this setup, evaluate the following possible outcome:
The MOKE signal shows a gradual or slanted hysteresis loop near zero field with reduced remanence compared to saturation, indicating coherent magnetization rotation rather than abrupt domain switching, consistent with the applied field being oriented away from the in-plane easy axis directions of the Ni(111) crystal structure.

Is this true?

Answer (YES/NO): NO